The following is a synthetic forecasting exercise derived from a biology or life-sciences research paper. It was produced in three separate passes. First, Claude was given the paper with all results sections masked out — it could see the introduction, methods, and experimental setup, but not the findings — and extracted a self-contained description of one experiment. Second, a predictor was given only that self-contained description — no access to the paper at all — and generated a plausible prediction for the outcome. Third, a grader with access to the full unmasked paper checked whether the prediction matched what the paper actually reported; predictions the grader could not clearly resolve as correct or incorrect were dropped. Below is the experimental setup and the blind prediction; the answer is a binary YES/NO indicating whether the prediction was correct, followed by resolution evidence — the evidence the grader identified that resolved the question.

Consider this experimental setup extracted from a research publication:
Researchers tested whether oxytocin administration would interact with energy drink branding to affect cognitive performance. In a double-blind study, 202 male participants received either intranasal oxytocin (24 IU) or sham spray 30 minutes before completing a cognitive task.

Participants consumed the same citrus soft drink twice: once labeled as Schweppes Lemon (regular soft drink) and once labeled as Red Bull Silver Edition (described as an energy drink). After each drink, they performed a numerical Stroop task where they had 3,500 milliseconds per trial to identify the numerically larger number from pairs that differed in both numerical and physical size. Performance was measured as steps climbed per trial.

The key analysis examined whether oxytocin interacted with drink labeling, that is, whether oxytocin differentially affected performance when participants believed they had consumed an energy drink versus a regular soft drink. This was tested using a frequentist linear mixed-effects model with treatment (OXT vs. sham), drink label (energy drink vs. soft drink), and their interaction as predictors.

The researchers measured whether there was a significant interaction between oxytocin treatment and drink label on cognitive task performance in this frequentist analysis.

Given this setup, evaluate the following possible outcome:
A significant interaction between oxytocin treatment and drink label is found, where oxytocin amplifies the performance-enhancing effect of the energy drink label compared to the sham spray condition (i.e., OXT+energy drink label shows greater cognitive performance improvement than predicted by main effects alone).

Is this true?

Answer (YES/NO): YES